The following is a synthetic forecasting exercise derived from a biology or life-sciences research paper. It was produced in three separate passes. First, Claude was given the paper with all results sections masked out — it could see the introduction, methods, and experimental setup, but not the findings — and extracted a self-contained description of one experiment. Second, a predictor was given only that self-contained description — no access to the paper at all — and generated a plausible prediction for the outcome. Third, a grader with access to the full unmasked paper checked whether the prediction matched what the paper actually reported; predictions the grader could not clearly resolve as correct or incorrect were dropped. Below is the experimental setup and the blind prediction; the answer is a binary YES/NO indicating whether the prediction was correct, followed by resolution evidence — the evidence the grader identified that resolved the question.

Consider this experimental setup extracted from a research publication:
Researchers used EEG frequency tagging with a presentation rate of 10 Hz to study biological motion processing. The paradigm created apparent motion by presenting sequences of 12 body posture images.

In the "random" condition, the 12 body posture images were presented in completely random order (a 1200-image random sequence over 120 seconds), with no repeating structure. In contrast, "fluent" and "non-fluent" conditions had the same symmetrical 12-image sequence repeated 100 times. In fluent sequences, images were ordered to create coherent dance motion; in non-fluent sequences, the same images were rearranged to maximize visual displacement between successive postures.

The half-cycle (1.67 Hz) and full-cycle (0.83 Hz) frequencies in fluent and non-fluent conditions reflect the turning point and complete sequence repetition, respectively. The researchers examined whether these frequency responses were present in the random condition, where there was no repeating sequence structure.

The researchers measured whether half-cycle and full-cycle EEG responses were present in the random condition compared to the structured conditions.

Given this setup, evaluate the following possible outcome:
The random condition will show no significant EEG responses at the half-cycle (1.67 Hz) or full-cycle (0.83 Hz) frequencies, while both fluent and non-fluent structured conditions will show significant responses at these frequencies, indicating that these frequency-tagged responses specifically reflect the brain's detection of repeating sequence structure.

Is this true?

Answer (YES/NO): YES